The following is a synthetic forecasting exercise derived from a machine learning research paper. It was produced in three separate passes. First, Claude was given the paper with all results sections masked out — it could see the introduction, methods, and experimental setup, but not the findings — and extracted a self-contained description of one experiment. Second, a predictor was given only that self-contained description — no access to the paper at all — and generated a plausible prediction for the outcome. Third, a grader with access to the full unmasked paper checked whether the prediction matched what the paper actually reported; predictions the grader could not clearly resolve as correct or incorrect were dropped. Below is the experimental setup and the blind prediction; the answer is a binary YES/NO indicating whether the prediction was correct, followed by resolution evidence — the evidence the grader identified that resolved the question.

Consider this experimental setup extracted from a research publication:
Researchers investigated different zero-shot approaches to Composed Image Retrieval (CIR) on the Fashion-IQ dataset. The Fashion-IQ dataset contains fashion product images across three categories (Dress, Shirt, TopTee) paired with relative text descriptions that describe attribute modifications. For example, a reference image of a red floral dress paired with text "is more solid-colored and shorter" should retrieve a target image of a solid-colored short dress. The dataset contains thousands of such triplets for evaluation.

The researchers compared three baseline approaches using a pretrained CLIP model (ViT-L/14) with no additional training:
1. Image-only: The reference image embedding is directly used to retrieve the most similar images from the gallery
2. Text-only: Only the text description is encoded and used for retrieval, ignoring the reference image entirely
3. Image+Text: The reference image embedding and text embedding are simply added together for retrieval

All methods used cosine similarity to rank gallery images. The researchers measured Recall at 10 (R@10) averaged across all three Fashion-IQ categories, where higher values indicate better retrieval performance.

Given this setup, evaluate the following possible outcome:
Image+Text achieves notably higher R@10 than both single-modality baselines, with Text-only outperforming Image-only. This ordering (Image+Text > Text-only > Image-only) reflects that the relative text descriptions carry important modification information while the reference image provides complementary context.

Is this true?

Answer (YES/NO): YES